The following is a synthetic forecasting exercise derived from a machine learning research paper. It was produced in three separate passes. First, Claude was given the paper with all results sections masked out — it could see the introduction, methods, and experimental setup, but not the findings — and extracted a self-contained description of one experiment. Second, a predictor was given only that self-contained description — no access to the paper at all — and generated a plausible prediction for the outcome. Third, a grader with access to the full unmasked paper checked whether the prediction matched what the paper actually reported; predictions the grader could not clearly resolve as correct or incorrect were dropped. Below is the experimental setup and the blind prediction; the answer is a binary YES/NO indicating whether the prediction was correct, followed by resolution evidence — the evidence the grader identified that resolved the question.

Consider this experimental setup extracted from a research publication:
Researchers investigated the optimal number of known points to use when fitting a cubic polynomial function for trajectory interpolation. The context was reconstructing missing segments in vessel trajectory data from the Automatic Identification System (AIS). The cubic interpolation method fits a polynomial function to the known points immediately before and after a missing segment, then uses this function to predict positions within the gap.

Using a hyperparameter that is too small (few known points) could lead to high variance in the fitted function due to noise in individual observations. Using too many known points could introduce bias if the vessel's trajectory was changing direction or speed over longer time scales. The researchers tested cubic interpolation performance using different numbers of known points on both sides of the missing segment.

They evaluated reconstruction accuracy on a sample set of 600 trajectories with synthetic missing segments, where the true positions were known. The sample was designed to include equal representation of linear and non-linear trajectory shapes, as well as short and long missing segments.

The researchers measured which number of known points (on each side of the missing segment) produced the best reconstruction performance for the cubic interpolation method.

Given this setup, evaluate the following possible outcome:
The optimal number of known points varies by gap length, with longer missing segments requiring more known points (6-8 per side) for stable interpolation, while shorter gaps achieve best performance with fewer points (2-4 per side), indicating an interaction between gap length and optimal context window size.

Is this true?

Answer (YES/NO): NO